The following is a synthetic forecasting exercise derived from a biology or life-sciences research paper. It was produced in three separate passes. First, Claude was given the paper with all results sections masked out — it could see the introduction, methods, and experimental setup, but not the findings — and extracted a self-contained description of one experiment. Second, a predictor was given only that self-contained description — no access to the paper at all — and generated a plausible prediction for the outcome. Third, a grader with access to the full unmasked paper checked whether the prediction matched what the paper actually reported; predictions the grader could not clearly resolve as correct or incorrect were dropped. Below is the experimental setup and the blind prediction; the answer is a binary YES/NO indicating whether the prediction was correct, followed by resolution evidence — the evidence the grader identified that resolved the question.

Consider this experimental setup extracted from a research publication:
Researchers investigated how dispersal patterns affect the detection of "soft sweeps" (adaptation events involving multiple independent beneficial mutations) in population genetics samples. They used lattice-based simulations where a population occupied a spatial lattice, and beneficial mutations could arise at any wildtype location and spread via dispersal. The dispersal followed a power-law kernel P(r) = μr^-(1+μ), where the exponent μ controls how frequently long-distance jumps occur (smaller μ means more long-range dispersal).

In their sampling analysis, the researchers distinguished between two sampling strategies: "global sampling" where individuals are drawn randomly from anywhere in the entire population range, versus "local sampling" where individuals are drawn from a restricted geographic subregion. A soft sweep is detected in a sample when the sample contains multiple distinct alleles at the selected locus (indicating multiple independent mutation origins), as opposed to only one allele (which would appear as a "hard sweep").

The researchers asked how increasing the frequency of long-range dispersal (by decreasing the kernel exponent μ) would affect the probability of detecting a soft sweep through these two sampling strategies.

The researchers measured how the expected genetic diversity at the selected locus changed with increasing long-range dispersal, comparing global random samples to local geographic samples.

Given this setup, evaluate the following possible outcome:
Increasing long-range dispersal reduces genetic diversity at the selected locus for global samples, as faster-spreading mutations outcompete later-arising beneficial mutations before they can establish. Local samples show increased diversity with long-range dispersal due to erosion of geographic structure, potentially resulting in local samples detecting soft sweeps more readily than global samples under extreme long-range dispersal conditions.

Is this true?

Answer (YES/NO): NO